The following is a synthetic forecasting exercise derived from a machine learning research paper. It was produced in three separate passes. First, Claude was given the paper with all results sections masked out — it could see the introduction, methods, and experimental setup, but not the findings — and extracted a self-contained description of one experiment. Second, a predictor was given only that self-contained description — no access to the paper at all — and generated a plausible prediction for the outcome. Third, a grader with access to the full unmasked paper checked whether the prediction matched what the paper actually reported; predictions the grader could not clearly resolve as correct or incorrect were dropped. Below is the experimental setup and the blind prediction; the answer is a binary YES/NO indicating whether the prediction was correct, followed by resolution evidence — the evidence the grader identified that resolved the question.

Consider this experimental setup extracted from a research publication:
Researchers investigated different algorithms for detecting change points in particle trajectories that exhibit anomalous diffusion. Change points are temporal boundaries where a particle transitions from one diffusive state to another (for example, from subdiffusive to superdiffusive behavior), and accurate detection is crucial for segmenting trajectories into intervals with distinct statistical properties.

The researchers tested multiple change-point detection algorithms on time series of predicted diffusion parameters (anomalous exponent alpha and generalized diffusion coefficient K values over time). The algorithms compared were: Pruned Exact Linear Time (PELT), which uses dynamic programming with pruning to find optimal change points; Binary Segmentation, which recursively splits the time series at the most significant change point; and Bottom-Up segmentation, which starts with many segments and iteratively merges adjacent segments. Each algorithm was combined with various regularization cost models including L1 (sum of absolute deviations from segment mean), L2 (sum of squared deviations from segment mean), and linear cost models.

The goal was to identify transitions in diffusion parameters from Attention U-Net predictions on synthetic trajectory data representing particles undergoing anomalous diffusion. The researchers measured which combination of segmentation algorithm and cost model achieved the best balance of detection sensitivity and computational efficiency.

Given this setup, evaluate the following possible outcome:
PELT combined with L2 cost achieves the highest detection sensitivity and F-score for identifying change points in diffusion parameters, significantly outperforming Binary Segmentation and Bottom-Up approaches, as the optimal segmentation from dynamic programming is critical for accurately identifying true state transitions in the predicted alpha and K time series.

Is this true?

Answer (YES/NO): NO